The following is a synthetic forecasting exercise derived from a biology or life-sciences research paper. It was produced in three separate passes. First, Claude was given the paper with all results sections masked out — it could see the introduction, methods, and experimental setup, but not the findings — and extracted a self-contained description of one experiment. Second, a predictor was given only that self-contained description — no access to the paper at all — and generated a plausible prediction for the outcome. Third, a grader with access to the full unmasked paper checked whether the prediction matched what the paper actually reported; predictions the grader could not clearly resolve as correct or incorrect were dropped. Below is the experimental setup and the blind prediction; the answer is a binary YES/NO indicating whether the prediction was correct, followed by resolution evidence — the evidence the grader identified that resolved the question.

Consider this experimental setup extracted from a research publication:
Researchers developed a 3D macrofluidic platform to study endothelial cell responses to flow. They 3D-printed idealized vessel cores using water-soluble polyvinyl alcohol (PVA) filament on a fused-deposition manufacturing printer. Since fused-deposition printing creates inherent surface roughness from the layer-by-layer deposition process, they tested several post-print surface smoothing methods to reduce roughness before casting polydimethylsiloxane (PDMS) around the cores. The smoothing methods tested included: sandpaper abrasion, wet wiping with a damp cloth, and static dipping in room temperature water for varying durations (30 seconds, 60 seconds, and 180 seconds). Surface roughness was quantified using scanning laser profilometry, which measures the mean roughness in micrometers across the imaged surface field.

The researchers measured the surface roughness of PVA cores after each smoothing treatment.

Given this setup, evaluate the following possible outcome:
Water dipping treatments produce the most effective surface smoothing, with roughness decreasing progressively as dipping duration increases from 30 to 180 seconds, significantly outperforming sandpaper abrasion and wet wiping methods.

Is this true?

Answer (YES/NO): NO